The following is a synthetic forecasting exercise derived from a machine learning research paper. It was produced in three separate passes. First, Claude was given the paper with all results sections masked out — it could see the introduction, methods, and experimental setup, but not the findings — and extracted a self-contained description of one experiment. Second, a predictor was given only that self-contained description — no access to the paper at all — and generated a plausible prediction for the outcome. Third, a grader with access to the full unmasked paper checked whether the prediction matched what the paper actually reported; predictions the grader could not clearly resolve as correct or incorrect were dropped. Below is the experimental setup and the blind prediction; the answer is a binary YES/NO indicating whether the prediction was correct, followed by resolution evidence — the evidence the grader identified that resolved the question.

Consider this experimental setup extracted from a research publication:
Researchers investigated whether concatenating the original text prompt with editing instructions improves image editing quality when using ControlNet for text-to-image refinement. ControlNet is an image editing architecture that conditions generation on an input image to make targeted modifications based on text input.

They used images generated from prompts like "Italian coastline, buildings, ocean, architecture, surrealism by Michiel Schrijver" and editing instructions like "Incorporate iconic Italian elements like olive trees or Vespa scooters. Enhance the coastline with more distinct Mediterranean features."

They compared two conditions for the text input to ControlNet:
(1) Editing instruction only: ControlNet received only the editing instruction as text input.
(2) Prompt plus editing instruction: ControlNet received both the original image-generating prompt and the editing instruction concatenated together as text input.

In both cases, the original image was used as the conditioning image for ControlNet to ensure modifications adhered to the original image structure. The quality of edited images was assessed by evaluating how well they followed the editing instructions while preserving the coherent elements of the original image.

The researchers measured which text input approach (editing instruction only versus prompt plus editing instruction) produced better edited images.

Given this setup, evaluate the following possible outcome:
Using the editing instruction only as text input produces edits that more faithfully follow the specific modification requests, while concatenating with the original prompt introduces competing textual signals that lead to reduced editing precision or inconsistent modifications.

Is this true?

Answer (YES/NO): NO